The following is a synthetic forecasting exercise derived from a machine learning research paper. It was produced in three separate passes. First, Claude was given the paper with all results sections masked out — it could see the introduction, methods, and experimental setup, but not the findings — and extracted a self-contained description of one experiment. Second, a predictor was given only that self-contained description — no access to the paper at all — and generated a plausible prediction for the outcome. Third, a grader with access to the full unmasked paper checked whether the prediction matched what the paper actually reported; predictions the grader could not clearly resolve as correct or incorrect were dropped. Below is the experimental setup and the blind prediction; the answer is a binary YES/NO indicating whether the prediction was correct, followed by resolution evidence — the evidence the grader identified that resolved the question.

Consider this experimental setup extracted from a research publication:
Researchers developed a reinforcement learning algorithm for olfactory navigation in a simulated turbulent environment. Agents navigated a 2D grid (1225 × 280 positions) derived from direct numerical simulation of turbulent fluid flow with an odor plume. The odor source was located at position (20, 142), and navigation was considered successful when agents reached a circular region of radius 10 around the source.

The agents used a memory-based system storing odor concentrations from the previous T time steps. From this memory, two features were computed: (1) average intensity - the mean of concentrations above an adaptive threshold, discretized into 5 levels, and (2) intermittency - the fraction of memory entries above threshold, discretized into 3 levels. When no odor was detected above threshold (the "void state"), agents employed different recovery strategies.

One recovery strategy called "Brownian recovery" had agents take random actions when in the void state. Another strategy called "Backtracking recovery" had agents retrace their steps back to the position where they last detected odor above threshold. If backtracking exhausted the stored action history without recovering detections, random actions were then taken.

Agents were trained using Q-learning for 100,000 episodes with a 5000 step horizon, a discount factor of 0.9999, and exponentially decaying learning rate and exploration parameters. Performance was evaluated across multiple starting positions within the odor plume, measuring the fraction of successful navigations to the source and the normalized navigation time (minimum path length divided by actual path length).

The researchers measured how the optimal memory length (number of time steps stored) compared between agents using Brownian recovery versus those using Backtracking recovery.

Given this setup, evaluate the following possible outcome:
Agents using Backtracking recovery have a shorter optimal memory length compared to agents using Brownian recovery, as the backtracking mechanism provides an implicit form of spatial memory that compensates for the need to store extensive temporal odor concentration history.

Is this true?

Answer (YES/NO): NO